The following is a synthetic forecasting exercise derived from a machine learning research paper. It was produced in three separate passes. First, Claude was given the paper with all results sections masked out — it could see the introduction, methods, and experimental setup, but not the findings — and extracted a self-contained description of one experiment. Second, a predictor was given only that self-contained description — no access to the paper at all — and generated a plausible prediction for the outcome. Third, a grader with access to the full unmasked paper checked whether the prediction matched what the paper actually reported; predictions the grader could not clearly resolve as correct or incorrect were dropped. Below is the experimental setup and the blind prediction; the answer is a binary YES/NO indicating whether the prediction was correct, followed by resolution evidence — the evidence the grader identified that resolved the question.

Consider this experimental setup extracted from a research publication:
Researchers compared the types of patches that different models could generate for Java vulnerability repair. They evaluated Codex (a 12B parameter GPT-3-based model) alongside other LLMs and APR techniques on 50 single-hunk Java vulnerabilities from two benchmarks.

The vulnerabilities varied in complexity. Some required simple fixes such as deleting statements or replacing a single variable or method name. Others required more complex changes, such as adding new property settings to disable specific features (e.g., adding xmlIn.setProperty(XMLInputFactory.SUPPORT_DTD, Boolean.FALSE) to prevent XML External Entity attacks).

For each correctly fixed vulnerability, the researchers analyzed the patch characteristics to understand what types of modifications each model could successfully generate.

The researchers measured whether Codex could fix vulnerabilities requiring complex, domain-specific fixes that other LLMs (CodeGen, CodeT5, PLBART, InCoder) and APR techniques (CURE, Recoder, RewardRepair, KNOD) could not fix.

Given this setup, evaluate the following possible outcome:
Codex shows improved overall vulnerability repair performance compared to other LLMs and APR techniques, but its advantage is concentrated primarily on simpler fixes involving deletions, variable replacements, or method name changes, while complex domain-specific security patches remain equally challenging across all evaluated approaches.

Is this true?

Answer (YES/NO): NO